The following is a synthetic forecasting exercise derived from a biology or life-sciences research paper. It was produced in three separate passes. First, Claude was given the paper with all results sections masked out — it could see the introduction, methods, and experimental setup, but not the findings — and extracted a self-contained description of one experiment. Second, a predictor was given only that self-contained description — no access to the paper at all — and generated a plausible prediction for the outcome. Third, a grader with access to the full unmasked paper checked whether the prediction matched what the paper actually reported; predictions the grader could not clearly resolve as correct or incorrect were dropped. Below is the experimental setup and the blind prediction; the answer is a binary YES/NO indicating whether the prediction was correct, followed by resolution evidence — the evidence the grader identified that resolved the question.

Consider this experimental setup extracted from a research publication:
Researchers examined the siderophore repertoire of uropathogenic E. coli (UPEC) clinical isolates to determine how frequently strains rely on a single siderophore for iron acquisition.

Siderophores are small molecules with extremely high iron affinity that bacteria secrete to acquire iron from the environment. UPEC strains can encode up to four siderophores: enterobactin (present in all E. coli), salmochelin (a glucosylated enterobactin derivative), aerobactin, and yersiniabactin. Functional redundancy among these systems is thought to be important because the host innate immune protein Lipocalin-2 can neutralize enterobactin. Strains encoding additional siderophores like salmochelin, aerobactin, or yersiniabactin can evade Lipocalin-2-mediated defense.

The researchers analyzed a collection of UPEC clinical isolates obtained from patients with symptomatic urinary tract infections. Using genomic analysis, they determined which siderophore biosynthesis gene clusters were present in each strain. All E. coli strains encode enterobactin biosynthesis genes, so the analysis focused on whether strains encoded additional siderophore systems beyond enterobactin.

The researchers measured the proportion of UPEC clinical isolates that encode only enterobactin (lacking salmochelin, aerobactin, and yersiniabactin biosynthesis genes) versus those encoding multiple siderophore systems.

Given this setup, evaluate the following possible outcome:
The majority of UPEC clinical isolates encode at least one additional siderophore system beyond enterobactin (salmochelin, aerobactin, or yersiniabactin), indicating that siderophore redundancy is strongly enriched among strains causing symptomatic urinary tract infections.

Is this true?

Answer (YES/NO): YES